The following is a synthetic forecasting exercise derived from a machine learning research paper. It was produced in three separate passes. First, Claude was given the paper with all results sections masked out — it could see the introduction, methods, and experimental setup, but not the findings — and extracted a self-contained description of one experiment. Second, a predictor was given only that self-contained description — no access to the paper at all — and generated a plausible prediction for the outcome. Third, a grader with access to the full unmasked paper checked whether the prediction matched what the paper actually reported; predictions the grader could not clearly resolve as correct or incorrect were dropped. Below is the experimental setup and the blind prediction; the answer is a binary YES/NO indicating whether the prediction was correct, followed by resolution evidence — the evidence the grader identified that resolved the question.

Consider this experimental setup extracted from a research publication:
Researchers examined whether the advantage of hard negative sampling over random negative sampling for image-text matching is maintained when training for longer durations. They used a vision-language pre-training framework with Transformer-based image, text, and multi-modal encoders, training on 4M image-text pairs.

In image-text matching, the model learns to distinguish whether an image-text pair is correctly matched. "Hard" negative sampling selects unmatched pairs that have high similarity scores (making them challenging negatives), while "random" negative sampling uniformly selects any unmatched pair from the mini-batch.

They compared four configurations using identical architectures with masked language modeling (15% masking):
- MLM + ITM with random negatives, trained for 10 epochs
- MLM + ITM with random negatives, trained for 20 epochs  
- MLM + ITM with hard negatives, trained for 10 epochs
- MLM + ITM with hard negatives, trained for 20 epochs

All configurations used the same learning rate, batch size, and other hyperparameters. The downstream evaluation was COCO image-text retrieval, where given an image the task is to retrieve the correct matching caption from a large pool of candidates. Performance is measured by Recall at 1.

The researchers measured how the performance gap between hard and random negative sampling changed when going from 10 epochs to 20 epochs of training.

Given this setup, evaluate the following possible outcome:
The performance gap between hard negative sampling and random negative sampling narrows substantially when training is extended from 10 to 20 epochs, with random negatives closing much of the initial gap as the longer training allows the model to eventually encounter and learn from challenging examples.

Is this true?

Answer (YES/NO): NO